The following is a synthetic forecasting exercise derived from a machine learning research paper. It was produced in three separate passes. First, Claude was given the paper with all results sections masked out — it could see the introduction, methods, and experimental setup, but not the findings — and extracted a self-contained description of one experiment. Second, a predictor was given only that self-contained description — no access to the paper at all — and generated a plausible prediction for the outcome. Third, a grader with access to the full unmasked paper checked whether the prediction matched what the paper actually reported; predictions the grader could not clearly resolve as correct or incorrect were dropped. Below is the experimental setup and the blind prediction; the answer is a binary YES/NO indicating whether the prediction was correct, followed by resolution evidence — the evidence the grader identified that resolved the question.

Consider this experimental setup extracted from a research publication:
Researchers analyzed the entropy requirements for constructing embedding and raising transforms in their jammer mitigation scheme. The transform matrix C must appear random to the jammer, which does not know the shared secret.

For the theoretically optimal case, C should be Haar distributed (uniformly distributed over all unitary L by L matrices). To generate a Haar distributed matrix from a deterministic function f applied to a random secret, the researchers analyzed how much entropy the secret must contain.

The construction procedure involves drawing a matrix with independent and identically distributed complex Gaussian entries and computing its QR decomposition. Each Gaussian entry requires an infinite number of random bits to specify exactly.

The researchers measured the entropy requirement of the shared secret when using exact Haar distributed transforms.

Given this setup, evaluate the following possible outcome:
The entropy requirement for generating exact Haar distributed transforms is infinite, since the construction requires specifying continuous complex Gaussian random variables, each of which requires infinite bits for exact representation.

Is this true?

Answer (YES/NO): YES